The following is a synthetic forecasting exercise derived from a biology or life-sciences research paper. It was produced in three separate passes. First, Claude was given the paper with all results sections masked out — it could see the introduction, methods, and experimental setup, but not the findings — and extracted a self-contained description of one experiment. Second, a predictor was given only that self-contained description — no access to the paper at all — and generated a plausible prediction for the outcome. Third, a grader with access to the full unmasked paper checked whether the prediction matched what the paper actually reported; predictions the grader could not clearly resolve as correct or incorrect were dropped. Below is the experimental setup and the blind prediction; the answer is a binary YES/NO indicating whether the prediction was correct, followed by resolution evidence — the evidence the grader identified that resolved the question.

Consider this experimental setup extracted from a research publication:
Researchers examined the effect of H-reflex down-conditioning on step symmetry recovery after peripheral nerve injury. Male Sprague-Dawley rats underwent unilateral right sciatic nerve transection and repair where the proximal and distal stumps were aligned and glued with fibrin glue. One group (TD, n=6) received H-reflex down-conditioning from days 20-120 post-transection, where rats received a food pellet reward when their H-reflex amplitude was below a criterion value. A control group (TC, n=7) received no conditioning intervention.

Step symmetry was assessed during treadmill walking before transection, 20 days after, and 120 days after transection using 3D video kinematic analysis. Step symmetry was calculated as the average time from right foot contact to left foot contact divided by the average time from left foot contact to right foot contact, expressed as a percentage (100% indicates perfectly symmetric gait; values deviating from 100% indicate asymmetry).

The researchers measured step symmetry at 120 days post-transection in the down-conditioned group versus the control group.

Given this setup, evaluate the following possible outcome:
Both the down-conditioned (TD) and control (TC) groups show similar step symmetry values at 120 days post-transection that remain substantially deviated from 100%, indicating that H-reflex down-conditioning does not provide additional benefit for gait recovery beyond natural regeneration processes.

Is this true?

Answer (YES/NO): NO